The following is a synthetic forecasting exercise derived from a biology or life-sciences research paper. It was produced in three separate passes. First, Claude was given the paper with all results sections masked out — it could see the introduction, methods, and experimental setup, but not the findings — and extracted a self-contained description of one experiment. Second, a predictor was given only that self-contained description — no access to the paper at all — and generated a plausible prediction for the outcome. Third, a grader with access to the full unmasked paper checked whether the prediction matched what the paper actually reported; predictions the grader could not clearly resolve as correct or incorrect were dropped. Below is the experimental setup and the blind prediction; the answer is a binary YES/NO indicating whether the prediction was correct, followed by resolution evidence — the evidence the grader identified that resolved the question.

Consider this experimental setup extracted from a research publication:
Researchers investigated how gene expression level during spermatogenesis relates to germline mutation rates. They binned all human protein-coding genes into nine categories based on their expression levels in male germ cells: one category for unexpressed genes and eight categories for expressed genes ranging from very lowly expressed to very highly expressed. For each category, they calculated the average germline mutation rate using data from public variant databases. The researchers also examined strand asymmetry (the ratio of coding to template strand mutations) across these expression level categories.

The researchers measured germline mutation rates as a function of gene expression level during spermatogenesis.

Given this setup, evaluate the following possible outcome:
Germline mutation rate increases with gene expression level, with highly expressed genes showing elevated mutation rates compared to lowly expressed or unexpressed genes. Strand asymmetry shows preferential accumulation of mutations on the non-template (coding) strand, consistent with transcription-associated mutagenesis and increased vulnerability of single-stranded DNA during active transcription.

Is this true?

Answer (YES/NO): NO